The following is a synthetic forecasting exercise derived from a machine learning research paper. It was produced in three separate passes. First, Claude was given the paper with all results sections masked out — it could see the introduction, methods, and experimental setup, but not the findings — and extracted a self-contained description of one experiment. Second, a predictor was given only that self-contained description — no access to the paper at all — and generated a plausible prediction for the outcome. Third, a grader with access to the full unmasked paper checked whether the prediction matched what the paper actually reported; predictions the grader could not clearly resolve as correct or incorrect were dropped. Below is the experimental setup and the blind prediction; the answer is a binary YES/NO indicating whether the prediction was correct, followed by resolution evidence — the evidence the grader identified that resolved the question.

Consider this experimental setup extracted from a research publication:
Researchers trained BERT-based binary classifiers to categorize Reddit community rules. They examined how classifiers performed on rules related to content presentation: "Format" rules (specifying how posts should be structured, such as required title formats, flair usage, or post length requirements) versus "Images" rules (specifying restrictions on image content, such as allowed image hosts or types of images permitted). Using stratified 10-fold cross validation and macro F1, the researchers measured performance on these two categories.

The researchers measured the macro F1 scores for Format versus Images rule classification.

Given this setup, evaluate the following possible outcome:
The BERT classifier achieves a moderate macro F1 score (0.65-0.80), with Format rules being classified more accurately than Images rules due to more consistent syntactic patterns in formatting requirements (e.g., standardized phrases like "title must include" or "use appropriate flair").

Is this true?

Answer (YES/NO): YES